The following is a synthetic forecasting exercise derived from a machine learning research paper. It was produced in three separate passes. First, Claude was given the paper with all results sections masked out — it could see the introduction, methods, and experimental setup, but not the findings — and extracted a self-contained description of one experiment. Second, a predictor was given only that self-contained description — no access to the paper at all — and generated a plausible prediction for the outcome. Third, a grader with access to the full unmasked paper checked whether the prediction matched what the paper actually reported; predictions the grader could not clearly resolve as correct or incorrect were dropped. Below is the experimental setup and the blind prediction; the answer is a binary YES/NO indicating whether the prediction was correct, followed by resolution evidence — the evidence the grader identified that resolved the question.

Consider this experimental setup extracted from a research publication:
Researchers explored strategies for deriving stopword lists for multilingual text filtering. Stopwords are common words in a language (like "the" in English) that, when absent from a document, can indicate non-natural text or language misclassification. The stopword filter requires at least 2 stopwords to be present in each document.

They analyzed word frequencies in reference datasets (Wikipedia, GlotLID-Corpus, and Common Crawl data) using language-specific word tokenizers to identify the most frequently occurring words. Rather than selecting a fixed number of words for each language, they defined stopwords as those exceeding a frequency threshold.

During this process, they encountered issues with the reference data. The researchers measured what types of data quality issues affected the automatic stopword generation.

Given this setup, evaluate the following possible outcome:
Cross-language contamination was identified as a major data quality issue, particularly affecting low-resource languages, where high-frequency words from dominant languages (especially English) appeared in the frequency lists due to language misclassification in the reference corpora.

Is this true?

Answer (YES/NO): NO